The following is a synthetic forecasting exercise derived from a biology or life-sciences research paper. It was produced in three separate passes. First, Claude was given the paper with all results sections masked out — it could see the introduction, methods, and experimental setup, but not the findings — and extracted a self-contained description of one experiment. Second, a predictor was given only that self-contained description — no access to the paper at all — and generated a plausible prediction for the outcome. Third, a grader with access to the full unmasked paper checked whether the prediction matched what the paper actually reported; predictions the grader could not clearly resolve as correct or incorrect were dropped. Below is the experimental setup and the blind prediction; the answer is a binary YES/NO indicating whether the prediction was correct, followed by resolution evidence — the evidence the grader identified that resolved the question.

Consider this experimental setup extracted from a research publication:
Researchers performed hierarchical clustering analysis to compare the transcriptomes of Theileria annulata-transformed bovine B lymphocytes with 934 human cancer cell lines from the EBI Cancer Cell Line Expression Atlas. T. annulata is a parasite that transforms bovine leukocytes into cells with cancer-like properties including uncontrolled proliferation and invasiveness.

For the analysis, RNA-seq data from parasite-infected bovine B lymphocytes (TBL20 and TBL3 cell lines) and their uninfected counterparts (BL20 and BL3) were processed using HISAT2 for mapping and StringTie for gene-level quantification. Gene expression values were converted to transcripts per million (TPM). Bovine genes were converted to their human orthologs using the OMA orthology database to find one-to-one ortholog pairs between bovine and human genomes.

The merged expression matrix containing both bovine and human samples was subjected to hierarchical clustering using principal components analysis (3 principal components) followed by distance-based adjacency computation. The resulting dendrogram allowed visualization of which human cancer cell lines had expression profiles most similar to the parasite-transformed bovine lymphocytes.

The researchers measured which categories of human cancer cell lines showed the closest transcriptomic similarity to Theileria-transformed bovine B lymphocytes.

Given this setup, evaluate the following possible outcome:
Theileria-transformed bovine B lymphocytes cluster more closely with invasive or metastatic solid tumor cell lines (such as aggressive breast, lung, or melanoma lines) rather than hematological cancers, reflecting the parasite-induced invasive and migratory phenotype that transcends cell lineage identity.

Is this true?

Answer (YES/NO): NO